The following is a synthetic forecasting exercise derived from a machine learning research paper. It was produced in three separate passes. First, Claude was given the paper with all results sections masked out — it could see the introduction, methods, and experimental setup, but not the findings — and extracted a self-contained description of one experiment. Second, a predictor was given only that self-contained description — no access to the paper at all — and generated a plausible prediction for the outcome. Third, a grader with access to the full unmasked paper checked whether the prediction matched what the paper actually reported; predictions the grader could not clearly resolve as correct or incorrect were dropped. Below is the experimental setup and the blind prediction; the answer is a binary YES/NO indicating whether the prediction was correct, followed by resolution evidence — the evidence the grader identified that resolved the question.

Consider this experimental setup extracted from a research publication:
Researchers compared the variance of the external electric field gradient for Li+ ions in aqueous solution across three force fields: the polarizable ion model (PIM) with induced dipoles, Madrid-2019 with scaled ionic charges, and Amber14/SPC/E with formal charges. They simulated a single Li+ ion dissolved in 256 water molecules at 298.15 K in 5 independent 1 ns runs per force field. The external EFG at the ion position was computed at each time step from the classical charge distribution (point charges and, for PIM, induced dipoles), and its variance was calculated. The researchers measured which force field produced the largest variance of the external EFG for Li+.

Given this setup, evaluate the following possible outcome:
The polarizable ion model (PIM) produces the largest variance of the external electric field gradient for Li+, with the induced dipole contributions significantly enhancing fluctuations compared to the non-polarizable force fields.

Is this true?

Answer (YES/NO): YES